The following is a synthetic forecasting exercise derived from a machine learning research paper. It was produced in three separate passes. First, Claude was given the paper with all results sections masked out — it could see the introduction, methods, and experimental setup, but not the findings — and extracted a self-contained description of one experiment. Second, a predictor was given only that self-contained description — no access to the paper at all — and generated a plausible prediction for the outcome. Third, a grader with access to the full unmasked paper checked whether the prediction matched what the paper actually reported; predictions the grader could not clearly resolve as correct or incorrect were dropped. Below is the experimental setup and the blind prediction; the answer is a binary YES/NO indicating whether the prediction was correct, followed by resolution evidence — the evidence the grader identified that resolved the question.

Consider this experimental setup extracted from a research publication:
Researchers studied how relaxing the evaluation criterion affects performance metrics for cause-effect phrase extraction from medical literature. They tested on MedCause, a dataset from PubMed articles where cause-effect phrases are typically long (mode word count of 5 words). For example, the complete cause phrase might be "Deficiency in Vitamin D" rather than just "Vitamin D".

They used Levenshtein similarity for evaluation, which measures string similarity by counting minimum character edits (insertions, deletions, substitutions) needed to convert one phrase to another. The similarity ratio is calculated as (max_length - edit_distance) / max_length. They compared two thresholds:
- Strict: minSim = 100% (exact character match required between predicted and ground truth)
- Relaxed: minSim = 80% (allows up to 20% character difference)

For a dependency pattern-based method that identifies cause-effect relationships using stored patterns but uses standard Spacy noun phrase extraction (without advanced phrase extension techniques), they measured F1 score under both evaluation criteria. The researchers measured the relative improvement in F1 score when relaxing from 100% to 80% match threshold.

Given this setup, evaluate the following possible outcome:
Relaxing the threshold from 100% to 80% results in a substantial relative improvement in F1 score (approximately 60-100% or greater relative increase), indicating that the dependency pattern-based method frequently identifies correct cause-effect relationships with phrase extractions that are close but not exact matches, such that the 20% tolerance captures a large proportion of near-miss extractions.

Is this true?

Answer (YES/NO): NO